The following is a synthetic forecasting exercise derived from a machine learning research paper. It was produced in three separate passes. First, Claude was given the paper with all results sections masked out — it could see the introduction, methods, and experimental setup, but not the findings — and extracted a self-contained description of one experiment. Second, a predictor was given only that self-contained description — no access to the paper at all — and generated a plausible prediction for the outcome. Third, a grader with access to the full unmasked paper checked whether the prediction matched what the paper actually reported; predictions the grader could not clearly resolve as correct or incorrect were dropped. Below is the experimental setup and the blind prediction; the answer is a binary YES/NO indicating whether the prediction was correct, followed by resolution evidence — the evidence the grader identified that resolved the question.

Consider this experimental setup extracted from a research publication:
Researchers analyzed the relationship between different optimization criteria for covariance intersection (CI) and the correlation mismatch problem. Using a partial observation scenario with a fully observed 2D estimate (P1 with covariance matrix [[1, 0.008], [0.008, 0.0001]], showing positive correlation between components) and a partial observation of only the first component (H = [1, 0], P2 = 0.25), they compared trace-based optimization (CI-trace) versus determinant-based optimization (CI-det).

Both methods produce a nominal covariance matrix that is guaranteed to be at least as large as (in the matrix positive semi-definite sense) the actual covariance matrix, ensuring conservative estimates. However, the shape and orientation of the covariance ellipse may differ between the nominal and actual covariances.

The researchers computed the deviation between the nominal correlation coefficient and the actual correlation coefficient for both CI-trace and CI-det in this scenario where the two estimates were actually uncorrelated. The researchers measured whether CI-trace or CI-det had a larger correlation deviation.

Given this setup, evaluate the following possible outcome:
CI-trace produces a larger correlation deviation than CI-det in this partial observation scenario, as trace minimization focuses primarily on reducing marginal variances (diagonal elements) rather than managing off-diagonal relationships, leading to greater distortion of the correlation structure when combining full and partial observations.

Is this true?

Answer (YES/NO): YES